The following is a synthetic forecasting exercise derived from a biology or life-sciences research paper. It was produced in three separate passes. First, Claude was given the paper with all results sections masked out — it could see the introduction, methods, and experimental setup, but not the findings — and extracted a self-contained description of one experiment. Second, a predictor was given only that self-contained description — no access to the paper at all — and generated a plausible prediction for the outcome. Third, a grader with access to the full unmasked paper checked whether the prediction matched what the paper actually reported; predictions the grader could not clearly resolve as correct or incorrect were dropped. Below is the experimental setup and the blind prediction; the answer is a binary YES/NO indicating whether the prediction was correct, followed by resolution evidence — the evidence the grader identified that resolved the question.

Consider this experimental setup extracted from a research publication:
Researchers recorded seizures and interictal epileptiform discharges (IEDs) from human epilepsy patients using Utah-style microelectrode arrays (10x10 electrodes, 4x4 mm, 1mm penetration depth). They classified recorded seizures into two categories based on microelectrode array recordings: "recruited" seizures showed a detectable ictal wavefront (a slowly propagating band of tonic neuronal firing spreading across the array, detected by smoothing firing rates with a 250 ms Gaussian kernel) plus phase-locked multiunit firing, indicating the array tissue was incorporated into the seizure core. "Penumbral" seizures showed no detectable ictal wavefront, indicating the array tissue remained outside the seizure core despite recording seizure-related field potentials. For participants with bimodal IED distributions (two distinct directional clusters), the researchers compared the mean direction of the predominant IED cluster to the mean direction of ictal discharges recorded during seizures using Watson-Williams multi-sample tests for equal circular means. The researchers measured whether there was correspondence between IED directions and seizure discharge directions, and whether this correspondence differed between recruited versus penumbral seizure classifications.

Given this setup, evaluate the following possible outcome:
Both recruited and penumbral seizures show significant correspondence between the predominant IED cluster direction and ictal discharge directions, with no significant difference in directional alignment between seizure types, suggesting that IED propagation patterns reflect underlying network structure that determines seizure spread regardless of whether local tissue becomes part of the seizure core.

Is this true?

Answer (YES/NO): NO